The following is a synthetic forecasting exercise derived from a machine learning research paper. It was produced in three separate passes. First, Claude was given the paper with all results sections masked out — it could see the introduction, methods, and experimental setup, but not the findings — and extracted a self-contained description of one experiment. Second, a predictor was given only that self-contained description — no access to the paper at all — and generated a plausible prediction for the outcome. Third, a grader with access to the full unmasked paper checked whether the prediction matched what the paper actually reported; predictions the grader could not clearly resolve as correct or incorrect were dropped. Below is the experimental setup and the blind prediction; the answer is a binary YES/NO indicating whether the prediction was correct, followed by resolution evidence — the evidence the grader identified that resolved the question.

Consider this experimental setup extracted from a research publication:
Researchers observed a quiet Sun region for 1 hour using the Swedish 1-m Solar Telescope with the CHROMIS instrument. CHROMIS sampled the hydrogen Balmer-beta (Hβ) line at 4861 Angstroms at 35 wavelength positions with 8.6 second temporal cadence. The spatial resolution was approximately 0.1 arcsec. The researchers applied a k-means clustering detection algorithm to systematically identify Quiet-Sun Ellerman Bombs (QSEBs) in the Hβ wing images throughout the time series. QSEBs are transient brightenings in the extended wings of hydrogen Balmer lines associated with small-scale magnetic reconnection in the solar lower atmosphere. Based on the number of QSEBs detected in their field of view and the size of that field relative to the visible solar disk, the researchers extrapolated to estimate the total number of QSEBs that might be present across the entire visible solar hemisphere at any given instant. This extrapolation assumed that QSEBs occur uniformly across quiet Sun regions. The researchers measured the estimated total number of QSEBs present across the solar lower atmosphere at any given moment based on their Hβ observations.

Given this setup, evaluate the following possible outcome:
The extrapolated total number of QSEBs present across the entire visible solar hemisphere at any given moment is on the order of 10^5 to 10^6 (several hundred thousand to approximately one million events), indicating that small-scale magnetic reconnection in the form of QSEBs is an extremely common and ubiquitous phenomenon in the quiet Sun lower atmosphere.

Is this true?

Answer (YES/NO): YES